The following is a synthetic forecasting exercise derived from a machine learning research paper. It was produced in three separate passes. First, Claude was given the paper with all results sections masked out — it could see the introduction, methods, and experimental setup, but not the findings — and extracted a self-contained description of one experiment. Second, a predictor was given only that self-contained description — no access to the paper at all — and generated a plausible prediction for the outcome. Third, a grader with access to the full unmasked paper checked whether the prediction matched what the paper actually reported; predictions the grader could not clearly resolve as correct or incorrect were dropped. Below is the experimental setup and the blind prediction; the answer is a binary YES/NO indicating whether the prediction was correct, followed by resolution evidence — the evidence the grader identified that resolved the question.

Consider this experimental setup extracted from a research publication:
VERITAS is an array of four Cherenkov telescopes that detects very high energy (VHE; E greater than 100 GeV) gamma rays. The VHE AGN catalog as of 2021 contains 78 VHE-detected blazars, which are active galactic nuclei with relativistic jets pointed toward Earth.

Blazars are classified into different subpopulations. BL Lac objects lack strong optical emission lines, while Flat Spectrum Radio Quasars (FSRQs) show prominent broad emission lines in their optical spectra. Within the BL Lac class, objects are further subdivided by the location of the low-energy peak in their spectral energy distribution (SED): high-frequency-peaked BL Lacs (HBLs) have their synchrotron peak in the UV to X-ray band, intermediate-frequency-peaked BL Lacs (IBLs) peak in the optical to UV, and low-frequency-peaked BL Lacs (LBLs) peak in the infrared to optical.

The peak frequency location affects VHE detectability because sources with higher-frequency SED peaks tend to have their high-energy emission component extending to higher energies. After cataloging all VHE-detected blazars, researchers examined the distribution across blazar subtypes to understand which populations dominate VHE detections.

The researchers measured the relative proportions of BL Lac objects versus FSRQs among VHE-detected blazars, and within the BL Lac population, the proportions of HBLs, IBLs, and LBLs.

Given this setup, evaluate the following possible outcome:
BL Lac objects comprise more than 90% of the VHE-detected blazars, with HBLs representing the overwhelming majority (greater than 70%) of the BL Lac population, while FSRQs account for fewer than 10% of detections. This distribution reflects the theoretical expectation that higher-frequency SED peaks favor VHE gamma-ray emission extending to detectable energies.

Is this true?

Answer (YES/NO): NO